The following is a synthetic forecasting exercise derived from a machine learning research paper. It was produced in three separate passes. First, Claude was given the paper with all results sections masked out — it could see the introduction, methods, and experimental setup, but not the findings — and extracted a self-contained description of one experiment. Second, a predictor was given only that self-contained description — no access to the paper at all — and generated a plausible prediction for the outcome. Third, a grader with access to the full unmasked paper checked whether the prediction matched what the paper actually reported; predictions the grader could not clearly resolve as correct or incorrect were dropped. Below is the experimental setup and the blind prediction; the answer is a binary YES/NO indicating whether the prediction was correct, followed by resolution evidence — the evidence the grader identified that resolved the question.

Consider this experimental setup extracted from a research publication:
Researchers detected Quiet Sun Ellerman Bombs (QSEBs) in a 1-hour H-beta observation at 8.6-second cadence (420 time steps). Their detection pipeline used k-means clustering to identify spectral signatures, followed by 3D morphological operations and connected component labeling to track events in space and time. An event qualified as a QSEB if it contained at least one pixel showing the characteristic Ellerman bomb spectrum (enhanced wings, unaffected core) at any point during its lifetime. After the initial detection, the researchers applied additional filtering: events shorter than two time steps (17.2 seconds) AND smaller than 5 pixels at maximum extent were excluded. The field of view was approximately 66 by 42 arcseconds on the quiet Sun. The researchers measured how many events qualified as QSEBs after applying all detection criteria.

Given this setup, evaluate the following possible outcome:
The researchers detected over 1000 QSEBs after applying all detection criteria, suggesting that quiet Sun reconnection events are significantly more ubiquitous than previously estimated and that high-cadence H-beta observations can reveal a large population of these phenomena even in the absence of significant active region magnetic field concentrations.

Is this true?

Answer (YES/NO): YES